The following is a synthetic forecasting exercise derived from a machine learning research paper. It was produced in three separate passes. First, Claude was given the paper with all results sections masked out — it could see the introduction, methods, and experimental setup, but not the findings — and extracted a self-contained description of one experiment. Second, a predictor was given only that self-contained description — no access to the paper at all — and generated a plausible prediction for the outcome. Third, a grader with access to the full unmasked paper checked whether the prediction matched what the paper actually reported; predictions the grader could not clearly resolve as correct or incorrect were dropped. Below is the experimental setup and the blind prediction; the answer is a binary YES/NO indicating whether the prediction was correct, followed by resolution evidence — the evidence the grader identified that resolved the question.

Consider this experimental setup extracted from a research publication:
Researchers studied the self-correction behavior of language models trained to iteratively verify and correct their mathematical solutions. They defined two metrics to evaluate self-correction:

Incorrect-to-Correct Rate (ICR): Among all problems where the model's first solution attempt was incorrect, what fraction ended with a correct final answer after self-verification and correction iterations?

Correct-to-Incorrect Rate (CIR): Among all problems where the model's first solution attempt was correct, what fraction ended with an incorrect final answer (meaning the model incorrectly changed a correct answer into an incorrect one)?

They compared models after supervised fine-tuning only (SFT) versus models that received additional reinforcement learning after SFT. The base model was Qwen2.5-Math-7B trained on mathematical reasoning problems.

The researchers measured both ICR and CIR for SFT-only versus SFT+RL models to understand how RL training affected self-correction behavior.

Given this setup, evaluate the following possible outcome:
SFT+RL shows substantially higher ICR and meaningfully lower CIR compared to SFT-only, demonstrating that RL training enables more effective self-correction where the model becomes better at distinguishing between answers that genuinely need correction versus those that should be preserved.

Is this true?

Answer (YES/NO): YES